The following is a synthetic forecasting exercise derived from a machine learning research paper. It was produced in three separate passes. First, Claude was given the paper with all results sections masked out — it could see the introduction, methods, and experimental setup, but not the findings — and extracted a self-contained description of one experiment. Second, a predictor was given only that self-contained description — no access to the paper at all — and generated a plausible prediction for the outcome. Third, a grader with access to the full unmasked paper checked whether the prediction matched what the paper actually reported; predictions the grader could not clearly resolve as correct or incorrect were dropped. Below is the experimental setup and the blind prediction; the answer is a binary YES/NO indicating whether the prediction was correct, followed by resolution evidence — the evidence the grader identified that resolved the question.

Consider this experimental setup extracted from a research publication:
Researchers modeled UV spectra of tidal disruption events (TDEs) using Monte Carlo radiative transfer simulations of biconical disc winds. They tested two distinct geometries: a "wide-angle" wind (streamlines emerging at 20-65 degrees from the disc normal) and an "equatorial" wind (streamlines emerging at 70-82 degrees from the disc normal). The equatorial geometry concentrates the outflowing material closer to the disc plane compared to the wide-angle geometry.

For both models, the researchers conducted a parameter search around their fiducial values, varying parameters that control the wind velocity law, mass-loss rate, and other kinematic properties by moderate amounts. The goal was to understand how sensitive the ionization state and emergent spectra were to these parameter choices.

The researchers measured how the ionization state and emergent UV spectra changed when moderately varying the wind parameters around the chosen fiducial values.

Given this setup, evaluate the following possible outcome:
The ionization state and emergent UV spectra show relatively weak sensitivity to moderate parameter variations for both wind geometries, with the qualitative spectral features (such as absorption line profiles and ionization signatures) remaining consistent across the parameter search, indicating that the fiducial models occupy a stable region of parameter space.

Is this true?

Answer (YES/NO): YES